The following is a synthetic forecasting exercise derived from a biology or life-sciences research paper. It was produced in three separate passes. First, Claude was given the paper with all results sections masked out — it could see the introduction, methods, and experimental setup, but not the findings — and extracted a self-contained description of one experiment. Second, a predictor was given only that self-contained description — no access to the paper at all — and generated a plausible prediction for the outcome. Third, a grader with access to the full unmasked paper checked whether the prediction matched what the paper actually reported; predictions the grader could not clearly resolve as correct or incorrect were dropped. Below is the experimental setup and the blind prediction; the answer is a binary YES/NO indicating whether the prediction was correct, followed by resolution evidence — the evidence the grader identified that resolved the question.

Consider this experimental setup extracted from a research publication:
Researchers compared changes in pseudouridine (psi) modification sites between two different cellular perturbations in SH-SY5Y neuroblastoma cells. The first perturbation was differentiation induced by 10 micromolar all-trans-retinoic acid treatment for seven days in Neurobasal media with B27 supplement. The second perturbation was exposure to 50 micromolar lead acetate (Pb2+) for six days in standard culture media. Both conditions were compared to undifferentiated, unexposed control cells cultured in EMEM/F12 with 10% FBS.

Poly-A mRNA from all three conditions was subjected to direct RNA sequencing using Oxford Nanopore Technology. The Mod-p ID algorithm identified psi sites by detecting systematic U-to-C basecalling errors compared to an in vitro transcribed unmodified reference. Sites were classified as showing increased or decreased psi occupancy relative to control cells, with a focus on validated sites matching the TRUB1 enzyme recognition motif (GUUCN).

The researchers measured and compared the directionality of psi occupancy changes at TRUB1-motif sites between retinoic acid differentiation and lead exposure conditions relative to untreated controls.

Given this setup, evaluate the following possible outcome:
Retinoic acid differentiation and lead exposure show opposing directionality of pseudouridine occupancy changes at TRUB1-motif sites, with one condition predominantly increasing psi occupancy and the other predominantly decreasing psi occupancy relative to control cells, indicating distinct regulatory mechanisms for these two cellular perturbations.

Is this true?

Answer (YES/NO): NO